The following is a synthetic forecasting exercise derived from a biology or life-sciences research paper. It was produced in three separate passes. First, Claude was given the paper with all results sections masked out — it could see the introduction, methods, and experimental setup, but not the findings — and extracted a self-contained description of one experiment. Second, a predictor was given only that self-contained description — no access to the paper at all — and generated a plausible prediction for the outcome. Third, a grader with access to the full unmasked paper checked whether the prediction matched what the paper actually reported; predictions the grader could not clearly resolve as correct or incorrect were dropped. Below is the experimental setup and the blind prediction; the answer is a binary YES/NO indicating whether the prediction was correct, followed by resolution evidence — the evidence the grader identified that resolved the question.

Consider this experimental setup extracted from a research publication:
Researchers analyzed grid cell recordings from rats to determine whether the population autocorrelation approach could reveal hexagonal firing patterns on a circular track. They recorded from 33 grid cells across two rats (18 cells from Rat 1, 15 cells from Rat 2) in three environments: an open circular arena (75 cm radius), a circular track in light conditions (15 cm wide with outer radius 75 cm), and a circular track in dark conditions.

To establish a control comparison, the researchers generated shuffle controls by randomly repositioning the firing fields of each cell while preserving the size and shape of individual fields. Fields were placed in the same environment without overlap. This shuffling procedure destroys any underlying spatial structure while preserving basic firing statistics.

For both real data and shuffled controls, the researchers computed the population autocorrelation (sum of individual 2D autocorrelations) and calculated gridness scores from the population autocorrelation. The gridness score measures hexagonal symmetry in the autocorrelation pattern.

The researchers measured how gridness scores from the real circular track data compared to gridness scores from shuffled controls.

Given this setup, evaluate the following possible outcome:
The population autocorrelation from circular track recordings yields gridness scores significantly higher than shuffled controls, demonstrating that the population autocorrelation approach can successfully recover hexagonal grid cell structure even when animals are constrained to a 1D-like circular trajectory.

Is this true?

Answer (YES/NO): YES